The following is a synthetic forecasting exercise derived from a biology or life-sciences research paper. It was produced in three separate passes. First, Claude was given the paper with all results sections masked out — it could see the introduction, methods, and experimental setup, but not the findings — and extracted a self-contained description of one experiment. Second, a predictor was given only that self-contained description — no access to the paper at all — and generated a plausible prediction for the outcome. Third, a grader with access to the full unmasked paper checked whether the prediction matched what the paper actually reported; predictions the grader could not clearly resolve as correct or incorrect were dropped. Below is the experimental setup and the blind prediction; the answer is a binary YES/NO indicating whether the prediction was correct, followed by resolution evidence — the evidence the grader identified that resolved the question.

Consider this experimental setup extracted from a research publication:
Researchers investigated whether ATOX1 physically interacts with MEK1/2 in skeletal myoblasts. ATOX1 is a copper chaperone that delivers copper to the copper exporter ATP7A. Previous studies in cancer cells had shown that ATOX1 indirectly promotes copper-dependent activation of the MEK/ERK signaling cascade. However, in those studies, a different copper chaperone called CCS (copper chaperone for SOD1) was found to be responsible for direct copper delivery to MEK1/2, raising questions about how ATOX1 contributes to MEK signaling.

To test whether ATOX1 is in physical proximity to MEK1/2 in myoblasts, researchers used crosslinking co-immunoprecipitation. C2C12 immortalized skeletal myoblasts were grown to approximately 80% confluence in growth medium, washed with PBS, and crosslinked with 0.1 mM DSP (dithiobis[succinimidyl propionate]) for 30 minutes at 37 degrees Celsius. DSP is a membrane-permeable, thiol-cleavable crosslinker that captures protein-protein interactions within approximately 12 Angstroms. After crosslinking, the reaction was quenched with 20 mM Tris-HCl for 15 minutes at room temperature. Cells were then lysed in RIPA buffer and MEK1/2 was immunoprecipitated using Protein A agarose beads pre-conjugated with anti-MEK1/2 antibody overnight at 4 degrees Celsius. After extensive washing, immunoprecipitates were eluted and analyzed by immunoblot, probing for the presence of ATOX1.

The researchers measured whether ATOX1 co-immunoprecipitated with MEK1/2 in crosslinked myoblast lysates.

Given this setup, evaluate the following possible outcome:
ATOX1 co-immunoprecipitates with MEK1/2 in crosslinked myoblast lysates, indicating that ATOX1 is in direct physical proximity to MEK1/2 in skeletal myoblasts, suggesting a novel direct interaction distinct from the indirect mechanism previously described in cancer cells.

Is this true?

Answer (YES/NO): NO